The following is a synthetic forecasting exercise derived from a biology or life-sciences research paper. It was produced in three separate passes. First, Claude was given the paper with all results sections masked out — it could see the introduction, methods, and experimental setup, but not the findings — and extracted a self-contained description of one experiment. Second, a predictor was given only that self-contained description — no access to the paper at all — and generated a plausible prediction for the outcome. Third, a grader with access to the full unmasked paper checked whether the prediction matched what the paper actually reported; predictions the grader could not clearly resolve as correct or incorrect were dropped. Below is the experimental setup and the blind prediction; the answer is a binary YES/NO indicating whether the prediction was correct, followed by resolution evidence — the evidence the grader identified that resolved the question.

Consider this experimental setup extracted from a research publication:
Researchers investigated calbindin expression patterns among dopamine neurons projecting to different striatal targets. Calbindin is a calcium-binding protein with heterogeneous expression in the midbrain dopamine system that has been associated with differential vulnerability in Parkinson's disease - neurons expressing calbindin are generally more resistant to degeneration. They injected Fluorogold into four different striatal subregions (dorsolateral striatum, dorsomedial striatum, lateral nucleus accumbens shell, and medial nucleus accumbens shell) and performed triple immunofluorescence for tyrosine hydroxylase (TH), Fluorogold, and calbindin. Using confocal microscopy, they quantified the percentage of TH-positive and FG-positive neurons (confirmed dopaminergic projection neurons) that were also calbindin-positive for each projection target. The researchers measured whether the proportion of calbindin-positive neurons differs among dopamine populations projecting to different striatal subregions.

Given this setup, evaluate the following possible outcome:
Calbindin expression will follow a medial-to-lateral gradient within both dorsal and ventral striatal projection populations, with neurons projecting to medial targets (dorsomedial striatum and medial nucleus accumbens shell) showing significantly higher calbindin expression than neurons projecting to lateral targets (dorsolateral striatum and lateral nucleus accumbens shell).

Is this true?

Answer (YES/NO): NO